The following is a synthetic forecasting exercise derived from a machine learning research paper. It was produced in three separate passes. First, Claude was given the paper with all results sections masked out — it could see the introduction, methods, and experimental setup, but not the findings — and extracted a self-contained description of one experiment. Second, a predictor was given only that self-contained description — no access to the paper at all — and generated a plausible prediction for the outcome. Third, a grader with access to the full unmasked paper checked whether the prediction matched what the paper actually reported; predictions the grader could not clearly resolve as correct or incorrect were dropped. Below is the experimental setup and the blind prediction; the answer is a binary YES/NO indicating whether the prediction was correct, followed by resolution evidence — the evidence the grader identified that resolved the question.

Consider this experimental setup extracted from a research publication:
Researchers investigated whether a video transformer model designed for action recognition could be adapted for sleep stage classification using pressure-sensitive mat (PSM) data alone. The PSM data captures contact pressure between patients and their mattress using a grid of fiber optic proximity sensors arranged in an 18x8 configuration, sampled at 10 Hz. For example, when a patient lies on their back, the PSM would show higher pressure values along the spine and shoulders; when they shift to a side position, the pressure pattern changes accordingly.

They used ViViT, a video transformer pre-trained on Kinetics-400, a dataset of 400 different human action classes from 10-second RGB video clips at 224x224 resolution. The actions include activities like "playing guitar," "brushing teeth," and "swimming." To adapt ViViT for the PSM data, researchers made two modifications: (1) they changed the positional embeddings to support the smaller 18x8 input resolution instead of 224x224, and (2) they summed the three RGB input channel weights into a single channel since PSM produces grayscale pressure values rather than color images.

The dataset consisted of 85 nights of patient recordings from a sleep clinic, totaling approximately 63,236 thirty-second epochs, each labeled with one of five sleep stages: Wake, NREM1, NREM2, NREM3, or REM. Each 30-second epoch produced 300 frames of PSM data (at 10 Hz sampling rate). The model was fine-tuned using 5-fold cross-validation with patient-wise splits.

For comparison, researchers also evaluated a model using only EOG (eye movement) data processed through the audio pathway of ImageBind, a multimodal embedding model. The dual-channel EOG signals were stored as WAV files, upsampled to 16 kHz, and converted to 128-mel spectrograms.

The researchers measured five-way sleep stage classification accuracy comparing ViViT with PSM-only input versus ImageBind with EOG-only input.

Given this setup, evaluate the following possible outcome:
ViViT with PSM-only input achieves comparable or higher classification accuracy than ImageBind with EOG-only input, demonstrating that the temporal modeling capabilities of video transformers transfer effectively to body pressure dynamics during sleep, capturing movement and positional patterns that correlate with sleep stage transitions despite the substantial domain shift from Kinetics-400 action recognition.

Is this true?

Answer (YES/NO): NO